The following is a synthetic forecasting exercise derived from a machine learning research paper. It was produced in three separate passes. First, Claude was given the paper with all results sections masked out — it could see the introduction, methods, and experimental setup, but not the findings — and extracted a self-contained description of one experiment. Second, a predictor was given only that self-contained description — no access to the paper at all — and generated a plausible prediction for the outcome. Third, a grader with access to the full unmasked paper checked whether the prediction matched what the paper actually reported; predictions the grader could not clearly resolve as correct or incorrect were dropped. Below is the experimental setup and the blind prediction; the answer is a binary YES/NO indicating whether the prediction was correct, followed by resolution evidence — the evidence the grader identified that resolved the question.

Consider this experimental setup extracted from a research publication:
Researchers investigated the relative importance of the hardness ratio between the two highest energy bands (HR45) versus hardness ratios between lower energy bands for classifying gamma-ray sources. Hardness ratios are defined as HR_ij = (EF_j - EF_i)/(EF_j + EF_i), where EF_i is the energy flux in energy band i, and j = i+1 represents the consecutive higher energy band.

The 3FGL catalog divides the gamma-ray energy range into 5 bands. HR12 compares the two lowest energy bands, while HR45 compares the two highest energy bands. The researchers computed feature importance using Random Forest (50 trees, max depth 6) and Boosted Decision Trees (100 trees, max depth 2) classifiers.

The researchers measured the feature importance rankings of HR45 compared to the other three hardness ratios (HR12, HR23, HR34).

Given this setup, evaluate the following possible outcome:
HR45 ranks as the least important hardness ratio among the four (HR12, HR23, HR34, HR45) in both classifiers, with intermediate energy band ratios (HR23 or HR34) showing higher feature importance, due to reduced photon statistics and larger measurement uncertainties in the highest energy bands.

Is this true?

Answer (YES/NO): NO